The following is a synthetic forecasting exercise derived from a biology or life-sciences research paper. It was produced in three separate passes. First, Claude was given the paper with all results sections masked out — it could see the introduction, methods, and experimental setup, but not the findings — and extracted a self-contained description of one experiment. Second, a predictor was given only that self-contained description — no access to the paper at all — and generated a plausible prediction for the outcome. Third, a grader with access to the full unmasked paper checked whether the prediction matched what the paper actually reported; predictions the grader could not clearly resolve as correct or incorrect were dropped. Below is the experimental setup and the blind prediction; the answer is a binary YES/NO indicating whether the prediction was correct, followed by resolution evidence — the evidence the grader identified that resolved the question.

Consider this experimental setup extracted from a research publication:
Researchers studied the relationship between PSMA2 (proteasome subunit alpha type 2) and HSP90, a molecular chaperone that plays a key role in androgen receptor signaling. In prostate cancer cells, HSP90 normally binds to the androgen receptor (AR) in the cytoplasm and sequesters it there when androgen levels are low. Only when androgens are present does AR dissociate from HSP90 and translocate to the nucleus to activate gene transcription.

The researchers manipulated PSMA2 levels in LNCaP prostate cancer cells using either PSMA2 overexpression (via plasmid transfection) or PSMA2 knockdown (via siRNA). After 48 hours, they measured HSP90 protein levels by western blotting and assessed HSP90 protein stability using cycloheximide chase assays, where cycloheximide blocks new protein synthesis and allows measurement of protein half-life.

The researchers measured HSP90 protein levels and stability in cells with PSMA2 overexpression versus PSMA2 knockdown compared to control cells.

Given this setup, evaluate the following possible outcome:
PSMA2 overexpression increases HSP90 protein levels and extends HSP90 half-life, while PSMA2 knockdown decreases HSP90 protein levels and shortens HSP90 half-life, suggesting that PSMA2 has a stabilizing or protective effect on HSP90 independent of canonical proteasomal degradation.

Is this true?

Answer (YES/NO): NO